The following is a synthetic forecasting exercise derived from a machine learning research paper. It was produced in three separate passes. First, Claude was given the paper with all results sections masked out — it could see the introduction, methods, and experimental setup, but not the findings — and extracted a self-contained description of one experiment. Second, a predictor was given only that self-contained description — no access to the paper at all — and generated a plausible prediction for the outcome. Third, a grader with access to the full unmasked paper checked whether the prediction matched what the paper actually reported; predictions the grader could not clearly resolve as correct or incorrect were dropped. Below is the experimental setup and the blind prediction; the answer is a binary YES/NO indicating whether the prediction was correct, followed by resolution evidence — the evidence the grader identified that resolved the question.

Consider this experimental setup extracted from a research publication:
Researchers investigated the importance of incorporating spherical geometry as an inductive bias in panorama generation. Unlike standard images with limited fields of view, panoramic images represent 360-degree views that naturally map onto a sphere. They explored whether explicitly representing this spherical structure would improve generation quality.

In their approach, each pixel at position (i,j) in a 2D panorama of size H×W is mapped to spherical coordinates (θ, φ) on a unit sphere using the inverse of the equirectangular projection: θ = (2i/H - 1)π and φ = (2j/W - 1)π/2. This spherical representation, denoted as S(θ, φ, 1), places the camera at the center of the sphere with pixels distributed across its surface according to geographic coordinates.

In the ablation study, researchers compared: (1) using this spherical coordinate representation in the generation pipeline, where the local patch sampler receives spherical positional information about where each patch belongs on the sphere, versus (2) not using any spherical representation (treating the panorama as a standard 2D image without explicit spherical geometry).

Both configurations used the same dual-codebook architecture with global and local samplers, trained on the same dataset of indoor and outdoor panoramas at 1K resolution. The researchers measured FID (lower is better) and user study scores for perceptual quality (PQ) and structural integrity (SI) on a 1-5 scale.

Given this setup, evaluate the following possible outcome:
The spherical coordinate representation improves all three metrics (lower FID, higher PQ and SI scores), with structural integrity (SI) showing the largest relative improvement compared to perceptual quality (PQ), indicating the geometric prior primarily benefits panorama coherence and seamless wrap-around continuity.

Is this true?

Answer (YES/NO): YES